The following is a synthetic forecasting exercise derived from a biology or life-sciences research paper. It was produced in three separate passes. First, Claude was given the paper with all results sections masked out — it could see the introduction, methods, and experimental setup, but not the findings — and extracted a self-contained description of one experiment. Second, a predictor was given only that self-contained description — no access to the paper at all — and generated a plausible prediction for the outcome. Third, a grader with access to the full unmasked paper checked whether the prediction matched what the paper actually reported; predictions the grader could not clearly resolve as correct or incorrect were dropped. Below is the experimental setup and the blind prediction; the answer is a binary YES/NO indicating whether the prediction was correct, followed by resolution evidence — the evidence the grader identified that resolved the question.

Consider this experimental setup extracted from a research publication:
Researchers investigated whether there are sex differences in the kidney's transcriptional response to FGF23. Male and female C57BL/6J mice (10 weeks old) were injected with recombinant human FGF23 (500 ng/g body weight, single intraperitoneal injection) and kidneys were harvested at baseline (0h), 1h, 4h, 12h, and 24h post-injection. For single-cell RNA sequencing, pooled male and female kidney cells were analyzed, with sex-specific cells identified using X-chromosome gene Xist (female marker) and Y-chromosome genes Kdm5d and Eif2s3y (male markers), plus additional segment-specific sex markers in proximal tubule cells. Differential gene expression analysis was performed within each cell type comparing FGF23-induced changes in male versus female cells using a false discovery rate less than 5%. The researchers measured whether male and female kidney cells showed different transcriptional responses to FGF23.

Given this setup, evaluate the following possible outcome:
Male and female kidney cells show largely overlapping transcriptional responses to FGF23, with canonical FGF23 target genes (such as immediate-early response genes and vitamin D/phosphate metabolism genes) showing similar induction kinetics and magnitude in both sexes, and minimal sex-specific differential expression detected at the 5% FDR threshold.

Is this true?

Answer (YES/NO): YES